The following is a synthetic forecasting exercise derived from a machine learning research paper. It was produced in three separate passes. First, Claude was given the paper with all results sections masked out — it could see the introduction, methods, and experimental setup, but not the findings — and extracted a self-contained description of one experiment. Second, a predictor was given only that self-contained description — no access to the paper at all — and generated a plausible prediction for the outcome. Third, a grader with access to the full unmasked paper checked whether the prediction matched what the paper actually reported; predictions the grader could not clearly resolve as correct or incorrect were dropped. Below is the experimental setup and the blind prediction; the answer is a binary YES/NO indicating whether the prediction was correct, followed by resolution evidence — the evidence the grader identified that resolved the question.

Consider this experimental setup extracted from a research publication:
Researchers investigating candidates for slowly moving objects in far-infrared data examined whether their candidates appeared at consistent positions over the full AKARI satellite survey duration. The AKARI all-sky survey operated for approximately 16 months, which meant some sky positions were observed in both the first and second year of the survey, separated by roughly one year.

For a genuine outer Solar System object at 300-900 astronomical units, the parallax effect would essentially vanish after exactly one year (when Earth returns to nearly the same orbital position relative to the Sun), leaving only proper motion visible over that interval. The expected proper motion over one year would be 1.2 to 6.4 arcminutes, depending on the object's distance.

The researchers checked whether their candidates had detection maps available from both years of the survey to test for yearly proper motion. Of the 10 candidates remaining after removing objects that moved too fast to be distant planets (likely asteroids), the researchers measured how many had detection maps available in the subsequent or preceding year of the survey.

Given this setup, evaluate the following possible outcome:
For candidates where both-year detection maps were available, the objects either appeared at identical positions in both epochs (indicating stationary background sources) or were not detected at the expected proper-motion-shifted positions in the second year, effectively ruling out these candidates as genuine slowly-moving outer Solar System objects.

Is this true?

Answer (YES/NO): YES